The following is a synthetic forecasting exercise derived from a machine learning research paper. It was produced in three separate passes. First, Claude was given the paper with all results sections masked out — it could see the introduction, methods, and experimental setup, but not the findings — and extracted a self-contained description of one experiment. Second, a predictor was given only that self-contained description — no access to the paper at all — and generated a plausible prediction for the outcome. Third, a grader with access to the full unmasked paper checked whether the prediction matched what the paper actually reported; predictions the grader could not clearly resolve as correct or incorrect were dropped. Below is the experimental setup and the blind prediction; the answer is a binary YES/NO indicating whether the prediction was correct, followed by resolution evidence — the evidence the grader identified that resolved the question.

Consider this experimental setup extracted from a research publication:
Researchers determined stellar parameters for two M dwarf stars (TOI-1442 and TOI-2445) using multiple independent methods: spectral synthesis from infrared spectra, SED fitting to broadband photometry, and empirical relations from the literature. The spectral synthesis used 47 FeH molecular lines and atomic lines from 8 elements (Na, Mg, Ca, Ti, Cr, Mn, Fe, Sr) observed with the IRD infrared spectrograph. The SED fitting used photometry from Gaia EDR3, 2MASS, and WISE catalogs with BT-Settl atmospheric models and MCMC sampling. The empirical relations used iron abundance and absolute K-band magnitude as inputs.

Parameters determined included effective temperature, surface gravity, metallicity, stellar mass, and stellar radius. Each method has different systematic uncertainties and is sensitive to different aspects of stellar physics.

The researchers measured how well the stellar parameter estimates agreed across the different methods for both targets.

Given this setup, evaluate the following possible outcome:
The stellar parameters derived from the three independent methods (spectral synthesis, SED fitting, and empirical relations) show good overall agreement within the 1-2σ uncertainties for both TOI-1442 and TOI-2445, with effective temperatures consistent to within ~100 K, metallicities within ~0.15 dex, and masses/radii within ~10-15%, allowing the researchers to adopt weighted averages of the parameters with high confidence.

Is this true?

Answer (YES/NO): NO